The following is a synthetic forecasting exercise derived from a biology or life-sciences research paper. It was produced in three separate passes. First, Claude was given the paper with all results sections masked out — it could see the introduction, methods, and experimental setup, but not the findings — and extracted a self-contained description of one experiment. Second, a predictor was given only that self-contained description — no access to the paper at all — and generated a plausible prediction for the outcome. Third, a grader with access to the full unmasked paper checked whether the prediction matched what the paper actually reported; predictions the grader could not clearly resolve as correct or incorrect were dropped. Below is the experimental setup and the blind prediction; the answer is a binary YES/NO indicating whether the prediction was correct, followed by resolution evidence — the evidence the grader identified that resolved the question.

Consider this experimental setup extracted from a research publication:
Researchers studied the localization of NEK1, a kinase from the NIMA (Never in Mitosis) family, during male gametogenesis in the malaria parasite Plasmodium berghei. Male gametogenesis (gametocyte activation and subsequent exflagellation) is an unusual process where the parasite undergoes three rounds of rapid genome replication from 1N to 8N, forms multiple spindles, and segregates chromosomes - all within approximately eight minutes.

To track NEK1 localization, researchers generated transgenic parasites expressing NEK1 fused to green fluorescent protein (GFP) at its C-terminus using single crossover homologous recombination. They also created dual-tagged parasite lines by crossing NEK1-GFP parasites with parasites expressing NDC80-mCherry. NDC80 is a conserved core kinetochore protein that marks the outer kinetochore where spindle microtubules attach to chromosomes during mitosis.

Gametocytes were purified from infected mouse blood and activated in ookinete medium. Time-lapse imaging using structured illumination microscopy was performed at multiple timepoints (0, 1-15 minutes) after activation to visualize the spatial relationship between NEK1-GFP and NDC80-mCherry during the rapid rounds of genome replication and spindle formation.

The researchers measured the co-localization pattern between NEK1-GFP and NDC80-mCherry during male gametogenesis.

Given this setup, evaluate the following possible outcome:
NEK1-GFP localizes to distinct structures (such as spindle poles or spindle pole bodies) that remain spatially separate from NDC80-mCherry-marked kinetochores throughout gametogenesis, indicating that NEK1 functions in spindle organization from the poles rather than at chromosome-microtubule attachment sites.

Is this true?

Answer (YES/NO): YES